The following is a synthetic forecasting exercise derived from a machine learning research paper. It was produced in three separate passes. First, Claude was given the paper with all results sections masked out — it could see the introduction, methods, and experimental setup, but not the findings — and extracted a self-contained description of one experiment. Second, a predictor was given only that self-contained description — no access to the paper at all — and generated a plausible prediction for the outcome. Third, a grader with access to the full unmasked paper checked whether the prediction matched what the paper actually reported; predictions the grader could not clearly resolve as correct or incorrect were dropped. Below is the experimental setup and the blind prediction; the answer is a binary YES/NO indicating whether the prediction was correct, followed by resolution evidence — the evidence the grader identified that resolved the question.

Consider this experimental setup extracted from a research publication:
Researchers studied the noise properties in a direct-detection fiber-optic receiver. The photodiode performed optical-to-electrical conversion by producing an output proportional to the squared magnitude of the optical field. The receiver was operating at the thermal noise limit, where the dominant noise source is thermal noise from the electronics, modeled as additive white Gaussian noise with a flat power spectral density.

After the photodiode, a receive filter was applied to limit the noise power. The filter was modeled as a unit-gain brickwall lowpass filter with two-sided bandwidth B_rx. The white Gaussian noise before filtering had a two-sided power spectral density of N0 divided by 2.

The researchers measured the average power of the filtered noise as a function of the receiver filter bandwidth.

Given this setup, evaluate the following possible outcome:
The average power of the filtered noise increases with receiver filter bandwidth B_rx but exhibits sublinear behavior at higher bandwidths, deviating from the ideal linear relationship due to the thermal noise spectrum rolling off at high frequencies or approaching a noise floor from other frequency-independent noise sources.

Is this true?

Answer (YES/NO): NO